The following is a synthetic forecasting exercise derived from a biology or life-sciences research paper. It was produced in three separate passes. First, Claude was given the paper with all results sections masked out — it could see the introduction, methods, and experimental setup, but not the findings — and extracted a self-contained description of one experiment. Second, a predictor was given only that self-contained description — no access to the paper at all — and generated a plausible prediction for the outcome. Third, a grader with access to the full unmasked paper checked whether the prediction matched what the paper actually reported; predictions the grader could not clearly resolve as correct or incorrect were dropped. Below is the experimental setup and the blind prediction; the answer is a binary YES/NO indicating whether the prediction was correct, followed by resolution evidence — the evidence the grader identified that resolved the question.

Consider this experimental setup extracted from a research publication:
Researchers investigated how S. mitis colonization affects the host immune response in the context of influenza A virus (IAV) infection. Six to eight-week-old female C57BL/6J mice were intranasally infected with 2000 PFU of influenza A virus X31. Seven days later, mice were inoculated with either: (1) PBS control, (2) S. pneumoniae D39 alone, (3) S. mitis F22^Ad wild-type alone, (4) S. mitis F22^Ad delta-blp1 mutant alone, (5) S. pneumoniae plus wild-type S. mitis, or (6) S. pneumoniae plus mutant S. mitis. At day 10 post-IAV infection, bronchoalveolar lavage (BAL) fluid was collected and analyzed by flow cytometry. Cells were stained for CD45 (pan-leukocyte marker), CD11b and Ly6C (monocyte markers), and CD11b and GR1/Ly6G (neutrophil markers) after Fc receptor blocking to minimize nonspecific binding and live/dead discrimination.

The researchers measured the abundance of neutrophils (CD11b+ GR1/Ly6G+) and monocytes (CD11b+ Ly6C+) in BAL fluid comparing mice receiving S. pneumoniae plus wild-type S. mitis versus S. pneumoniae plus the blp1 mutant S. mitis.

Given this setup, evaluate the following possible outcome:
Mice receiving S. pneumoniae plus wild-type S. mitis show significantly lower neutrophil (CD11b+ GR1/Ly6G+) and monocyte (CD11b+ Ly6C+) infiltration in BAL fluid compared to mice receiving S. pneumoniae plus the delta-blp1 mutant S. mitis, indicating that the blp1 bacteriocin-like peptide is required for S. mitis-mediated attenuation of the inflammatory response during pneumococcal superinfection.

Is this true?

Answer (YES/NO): NO